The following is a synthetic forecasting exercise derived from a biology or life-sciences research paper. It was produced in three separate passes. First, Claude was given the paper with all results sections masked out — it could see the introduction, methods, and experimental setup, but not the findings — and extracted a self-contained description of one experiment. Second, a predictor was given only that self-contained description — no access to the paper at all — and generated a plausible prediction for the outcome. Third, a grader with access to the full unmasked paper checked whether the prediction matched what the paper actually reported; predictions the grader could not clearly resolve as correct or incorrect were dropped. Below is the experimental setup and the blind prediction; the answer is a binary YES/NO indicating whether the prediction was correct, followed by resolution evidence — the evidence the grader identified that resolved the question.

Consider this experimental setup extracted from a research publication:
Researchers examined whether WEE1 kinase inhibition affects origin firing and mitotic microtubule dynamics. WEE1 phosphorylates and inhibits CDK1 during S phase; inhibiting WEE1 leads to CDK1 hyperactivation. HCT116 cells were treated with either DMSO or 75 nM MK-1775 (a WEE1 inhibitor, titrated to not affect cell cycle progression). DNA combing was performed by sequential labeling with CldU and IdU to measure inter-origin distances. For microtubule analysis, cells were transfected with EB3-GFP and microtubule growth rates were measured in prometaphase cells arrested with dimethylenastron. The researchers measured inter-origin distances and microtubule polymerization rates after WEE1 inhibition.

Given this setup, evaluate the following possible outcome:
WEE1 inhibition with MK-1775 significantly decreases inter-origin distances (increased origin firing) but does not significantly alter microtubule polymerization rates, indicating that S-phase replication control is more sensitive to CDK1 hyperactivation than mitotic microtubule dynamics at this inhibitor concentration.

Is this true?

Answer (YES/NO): NO